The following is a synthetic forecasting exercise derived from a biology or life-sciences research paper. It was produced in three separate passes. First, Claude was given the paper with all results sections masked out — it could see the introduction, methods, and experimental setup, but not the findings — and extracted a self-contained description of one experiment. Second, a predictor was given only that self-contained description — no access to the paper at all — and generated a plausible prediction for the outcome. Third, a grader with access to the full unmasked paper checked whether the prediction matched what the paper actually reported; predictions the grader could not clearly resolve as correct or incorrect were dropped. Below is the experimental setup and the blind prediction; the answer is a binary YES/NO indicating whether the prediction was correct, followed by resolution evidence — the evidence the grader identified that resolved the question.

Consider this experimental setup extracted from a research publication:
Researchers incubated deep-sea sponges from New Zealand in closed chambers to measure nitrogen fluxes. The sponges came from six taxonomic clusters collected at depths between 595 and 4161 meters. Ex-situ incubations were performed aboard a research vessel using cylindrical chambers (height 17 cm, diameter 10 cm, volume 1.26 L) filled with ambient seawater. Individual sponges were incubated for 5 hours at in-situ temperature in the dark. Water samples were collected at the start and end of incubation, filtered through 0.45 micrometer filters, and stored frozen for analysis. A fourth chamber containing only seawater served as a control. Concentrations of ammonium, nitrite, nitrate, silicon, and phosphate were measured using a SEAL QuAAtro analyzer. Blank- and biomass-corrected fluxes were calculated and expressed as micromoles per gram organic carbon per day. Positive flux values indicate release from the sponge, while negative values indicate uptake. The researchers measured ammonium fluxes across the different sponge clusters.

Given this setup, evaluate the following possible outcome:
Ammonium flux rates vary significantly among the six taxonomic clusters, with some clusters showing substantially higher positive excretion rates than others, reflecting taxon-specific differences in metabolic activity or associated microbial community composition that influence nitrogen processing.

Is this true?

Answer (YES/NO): NO